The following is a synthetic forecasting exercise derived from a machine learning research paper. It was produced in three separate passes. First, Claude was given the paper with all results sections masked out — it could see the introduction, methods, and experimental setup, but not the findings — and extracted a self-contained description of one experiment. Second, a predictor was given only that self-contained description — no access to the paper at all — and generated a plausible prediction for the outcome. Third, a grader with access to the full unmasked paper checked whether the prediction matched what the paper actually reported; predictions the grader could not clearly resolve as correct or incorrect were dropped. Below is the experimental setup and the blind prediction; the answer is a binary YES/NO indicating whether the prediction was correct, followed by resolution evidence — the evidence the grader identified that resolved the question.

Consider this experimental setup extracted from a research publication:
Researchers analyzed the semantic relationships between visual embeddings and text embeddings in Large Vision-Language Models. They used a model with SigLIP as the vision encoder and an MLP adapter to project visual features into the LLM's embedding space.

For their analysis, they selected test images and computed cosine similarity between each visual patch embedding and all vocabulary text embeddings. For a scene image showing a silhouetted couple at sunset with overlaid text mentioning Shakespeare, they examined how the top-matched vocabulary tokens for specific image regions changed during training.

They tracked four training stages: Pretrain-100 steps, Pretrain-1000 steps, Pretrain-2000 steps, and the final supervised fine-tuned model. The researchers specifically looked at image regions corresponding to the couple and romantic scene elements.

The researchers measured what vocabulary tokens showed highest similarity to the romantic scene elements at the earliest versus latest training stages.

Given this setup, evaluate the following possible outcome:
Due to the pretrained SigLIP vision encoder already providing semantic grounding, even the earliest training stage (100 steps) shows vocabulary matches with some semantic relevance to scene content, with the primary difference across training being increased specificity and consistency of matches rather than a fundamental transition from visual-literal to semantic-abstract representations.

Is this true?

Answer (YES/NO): NO